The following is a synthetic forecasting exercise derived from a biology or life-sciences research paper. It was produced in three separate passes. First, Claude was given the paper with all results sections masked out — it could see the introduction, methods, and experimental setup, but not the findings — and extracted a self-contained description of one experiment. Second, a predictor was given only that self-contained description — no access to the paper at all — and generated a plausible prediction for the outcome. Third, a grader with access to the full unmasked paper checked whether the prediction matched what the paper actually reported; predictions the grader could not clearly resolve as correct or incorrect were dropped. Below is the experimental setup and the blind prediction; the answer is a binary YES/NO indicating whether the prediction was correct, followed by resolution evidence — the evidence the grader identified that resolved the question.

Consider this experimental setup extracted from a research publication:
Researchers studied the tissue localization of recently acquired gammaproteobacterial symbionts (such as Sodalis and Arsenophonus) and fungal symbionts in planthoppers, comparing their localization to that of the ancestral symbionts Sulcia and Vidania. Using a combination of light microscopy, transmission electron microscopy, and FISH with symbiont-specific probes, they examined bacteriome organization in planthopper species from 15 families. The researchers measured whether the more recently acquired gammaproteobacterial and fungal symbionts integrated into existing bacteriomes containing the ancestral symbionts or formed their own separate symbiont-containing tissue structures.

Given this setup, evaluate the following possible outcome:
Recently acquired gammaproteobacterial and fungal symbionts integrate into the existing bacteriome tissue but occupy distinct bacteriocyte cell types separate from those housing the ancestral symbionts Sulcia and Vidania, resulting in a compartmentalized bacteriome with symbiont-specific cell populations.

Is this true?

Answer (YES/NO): NO